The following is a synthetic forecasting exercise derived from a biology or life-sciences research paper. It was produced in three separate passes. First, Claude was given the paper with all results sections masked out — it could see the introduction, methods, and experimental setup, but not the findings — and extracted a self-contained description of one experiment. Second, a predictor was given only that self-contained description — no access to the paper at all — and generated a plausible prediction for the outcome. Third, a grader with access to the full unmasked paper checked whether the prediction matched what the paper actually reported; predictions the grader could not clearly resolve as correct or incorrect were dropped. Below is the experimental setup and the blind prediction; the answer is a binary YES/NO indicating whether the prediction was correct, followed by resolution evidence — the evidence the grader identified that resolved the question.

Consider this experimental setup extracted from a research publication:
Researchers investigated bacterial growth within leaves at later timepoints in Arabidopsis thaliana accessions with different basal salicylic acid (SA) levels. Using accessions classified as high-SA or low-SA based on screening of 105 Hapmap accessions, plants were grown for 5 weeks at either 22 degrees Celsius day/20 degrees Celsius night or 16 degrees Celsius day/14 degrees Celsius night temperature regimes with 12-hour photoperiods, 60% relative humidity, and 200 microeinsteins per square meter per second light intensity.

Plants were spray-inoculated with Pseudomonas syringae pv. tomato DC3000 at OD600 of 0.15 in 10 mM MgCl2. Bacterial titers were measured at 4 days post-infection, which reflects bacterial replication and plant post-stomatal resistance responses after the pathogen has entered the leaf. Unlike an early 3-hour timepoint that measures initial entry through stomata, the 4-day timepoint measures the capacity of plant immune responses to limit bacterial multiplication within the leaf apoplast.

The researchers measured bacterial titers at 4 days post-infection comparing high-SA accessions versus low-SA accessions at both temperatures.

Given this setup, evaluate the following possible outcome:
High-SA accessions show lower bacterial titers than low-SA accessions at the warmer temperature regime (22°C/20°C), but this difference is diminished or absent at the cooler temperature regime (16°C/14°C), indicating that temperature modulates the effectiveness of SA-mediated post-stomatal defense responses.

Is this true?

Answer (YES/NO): NO